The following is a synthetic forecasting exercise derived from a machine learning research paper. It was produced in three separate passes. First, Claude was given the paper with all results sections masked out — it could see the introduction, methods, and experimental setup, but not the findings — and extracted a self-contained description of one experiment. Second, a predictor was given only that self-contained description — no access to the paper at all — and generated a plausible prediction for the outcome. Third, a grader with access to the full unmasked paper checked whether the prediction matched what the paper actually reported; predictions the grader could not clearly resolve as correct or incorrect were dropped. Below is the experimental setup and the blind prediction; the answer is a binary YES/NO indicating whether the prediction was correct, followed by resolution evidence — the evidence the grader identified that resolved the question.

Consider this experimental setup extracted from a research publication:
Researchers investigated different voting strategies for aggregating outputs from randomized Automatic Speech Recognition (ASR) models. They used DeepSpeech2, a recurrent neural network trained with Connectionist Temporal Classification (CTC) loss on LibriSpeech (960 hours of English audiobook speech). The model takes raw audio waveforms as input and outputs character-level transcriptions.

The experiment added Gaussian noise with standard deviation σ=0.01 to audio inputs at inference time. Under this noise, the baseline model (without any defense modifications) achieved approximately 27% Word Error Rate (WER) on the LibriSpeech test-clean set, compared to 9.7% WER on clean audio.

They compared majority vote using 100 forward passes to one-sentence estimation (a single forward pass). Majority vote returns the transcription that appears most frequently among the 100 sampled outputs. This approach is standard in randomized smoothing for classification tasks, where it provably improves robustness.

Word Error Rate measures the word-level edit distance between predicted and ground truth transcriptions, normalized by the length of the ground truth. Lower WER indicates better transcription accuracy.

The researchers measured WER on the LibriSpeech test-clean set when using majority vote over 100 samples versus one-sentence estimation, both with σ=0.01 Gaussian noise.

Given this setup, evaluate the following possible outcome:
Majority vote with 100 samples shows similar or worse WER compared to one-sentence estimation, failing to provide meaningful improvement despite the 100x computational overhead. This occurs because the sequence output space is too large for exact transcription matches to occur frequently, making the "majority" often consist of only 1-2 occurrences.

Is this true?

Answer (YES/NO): YES